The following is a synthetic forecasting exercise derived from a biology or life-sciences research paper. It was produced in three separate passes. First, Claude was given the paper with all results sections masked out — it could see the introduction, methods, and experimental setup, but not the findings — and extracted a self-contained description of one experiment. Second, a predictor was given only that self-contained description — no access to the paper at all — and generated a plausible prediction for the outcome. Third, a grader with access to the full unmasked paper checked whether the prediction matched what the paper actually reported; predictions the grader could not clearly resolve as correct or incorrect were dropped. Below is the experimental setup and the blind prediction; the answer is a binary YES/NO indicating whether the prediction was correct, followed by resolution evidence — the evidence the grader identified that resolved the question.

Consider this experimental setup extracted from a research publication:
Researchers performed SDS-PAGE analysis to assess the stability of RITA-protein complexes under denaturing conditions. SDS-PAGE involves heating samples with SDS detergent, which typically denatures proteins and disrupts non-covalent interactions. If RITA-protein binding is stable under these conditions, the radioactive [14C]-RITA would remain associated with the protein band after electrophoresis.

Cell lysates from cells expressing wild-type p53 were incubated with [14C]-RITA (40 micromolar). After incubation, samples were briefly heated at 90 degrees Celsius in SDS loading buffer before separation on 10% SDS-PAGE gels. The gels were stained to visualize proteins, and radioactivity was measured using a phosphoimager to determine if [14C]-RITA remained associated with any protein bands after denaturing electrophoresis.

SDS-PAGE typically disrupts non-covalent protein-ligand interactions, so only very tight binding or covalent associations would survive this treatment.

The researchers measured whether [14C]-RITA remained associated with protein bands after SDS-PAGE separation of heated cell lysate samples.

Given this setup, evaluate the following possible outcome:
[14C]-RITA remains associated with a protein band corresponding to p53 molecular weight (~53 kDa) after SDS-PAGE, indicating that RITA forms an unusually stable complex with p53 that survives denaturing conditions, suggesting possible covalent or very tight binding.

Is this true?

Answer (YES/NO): NO